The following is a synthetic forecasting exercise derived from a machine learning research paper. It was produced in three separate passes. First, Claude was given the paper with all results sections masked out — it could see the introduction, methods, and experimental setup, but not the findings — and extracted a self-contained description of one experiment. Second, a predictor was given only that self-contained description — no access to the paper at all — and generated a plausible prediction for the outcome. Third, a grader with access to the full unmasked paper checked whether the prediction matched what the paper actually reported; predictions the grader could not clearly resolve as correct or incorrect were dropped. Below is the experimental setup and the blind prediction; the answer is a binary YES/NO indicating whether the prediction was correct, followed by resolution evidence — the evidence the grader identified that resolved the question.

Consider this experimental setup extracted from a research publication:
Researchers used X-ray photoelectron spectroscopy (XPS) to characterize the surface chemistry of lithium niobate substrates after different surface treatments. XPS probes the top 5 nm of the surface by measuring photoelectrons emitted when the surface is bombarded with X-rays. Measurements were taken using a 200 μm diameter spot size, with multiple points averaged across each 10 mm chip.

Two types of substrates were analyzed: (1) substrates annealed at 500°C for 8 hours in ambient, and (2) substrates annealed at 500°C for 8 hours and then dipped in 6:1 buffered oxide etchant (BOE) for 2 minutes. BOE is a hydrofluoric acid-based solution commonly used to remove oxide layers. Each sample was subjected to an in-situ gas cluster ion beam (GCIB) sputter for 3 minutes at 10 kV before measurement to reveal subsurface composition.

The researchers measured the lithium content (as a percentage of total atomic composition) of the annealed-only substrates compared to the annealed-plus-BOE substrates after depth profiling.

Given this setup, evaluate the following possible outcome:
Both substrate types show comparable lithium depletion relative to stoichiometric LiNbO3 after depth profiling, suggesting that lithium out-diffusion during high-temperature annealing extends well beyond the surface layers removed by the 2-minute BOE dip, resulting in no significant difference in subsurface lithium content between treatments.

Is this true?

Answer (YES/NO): NO